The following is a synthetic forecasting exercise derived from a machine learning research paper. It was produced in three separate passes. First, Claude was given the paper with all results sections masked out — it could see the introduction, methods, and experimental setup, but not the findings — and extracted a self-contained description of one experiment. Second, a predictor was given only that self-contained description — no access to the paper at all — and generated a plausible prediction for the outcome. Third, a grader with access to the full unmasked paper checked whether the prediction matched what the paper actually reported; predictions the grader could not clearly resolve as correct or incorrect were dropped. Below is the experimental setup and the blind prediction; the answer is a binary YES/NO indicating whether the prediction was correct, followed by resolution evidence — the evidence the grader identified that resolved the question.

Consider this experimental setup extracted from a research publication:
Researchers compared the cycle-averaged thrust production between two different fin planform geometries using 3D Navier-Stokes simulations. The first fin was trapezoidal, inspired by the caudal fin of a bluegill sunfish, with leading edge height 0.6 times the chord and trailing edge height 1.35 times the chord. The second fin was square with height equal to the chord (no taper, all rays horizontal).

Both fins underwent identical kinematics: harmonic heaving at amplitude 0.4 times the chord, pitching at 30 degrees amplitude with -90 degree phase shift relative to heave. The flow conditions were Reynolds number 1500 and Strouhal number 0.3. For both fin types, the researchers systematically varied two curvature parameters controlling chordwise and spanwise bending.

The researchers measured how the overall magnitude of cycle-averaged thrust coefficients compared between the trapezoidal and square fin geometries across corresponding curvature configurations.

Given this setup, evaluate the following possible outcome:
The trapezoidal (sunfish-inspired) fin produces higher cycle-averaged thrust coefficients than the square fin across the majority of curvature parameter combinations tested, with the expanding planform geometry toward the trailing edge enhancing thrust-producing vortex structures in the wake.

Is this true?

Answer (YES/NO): NO